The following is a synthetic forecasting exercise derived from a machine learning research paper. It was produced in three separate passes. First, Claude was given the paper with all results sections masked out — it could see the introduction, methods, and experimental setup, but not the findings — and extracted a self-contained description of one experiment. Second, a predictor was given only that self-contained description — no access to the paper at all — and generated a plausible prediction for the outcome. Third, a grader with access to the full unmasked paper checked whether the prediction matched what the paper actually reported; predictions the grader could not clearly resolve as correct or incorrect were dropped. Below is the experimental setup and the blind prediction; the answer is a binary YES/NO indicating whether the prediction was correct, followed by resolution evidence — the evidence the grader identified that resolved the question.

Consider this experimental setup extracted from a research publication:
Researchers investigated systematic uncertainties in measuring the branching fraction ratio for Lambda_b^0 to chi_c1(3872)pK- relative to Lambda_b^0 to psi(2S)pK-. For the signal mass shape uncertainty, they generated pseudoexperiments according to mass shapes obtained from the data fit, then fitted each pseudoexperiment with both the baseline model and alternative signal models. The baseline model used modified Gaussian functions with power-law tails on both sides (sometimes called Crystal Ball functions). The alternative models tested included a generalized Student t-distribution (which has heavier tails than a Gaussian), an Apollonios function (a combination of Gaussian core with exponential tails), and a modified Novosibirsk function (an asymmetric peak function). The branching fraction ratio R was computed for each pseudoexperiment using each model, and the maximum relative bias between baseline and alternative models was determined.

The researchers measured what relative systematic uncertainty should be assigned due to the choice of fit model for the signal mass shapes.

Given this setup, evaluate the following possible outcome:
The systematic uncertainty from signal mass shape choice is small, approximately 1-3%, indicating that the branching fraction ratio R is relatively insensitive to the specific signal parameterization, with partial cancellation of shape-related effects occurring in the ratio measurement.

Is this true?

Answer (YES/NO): YES